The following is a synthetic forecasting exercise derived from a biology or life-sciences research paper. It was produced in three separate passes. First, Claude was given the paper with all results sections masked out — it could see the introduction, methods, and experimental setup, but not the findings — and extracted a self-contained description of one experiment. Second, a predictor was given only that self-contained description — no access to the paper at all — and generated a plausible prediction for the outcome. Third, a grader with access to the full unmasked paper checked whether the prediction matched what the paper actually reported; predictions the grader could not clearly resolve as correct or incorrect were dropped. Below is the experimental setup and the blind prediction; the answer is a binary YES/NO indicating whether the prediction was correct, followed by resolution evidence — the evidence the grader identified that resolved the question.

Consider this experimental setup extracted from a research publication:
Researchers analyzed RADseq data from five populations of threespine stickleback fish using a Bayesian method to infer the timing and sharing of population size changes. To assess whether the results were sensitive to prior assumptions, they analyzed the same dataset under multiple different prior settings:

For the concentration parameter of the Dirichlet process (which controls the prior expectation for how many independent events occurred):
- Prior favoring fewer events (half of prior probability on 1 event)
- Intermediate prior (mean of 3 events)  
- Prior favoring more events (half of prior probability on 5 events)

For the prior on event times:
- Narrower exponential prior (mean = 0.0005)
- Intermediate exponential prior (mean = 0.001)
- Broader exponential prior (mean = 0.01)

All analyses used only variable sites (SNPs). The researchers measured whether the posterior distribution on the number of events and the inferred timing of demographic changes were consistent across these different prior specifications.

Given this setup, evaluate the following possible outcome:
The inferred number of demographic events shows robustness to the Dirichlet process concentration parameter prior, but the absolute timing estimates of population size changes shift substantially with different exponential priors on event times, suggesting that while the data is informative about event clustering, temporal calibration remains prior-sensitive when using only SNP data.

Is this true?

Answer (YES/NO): NO